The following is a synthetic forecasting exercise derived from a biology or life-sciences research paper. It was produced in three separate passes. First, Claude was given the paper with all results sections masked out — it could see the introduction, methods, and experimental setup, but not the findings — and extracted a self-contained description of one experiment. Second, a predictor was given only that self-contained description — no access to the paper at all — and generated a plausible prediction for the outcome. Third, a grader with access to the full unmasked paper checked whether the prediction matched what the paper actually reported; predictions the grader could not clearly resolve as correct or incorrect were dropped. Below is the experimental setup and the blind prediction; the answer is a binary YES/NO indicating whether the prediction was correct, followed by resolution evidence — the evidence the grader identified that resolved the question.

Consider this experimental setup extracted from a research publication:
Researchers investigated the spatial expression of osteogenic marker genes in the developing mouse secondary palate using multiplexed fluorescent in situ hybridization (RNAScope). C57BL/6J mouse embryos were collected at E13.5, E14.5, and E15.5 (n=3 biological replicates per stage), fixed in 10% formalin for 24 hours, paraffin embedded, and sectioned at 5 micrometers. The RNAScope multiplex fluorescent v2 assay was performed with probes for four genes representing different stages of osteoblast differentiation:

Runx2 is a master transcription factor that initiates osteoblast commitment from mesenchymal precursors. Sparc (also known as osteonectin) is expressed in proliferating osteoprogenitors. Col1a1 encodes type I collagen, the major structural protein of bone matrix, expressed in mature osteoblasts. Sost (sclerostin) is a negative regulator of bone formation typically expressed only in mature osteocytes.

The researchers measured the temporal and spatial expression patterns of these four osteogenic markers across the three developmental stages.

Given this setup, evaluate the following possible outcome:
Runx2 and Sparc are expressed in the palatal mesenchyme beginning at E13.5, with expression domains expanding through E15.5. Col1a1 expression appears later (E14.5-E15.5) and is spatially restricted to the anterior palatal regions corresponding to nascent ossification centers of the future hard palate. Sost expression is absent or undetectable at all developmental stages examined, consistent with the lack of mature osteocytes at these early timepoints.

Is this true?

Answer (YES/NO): NO